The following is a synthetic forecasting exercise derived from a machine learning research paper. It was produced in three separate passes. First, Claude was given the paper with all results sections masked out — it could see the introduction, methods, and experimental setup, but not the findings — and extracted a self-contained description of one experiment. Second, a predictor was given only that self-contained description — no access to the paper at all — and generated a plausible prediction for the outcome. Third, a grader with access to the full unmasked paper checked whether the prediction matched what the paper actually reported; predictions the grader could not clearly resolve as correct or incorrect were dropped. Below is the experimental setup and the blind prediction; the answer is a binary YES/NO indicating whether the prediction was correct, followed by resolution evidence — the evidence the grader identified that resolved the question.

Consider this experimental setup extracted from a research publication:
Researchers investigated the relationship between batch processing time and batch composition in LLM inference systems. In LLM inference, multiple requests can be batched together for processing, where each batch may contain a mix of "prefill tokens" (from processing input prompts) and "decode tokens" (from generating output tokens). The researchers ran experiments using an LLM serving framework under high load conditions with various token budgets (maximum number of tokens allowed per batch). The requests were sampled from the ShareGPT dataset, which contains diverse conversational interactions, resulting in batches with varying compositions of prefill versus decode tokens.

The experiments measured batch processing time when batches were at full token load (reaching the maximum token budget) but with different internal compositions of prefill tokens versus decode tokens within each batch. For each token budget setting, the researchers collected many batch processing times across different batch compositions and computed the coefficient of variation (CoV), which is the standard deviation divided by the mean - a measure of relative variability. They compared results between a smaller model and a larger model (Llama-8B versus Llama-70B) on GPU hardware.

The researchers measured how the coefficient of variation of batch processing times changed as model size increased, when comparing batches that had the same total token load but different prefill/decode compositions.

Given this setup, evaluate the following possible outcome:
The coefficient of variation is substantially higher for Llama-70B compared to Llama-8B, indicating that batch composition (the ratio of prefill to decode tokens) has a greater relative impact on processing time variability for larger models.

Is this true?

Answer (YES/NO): NO